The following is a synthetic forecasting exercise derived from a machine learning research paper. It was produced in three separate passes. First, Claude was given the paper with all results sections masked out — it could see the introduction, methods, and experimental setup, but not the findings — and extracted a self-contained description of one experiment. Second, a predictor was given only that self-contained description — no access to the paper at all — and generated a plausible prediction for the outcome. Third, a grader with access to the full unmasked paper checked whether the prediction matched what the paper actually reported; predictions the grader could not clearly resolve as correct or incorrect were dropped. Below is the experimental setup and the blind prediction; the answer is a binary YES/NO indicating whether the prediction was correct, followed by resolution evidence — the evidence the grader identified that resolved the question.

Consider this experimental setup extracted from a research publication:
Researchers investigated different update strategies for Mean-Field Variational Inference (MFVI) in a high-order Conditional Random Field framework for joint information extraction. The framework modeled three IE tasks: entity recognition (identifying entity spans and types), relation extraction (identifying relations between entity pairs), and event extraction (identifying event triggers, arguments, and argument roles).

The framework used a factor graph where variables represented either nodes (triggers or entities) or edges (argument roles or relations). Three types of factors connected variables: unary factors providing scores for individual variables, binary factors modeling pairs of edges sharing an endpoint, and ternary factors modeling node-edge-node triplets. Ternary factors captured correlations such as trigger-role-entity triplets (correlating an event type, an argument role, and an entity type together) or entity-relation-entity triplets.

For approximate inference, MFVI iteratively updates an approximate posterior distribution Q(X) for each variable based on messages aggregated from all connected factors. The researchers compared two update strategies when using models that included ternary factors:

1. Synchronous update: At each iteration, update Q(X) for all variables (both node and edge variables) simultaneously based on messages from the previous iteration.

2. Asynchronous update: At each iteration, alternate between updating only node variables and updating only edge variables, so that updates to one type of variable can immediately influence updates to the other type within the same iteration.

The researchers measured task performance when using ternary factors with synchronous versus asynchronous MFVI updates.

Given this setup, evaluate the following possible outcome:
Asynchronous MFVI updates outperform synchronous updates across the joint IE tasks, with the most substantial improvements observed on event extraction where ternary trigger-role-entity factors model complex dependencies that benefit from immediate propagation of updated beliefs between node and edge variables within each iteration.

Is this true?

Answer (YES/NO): NO